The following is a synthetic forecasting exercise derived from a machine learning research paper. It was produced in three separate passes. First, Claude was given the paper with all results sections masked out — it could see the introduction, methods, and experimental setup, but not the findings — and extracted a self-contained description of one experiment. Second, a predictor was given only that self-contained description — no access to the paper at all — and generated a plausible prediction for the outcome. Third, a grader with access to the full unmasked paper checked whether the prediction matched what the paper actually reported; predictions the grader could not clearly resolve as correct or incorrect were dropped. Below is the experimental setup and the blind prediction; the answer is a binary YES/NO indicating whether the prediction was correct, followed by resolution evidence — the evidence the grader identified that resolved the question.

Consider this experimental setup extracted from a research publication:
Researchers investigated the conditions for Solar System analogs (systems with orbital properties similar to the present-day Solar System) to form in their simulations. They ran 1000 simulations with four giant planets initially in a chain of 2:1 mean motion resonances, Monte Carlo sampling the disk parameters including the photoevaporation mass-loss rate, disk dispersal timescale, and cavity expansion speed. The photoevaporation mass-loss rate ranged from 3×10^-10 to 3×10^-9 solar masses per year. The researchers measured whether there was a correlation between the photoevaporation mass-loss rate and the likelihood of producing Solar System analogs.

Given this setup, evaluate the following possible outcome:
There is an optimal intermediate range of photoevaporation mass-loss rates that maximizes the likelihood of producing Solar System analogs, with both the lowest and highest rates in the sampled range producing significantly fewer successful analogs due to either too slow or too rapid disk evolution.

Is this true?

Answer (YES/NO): NO